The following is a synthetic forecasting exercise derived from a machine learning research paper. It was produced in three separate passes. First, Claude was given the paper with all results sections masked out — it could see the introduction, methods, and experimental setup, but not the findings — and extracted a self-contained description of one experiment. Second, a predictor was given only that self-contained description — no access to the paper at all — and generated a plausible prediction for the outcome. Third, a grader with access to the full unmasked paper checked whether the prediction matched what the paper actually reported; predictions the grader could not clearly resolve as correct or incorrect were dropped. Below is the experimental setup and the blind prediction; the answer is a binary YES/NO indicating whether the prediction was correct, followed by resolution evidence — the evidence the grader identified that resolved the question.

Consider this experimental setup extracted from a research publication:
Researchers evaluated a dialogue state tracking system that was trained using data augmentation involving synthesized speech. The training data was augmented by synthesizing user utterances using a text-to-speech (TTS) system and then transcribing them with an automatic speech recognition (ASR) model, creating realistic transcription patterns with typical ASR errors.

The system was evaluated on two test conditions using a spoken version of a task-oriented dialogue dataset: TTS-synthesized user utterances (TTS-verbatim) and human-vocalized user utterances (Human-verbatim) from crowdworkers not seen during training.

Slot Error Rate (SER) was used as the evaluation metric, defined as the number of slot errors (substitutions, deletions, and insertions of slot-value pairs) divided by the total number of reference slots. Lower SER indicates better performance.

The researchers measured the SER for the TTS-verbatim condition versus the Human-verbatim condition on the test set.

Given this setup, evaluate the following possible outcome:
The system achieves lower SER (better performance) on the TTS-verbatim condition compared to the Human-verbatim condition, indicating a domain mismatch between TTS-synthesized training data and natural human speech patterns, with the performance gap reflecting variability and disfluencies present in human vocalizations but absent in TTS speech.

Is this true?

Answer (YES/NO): YES